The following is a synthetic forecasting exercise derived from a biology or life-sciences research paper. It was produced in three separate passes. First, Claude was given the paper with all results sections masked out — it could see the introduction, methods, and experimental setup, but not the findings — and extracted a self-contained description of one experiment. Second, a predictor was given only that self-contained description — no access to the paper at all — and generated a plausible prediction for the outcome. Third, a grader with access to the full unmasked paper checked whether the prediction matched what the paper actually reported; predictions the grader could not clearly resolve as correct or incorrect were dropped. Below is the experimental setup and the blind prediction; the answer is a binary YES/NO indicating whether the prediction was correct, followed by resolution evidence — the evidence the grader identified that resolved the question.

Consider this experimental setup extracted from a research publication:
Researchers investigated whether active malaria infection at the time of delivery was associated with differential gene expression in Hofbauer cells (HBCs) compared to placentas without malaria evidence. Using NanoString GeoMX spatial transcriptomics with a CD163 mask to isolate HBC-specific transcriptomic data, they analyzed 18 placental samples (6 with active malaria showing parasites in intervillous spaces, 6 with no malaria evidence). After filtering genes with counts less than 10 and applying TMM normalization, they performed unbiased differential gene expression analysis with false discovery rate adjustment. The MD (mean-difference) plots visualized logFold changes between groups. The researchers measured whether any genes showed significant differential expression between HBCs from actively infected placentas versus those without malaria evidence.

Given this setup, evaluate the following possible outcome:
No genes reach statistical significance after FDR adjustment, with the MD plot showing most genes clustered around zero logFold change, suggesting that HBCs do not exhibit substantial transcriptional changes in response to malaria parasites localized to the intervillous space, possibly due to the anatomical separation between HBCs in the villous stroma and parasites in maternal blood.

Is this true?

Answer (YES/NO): YES